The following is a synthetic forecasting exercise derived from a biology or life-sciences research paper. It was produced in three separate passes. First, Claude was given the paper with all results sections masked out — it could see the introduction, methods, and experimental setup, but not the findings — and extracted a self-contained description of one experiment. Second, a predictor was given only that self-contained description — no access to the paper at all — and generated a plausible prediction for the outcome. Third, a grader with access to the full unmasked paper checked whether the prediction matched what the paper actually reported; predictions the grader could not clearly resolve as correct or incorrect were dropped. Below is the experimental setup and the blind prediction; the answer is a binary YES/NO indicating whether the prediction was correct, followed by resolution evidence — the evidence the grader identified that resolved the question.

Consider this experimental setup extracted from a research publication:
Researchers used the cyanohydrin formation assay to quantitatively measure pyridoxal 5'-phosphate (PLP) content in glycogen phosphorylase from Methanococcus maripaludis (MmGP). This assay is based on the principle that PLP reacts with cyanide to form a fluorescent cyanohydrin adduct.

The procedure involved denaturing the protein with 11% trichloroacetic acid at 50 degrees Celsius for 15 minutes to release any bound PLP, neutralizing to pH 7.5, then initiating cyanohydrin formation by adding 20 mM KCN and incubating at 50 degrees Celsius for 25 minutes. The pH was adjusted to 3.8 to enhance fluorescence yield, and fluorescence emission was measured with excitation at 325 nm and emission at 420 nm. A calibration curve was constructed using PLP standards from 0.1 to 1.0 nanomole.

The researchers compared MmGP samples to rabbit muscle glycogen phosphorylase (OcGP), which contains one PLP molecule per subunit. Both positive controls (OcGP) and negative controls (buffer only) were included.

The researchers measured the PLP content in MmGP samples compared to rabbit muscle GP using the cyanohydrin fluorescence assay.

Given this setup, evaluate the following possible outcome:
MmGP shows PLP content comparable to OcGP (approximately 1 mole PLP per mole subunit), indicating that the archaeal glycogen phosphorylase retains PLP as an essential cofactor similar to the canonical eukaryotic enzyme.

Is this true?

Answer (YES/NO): NO